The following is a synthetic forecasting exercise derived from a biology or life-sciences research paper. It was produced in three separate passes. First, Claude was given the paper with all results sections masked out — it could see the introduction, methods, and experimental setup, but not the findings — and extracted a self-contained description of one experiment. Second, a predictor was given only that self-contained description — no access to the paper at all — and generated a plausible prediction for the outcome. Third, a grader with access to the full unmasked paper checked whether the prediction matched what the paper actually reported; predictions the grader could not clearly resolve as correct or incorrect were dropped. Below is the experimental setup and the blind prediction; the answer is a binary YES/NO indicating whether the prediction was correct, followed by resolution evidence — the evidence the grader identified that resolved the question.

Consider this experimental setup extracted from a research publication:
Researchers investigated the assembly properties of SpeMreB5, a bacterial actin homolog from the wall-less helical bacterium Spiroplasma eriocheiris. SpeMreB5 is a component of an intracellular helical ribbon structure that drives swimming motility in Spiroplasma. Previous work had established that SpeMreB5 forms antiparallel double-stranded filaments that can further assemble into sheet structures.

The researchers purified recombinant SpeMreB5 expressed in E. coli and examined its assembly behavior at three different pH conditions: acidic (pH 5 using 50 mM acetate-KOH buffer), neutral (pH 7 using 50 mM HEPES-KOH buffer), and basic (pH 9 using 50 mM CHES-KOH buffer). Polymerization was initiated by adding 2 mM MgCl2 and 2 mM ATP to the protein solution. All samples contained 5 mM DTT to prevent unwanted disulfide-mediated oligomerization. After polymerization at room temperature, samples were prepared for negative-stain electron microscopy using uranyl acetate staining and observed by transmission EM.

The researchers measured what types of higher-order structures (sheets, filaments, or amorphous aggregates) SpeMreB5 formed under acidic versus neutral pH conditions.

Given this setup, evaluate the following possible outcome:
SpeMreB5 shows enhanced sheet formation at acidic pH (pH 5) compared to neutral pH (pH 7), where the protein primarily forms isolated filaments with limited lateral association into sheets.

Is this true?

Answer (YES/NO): NO